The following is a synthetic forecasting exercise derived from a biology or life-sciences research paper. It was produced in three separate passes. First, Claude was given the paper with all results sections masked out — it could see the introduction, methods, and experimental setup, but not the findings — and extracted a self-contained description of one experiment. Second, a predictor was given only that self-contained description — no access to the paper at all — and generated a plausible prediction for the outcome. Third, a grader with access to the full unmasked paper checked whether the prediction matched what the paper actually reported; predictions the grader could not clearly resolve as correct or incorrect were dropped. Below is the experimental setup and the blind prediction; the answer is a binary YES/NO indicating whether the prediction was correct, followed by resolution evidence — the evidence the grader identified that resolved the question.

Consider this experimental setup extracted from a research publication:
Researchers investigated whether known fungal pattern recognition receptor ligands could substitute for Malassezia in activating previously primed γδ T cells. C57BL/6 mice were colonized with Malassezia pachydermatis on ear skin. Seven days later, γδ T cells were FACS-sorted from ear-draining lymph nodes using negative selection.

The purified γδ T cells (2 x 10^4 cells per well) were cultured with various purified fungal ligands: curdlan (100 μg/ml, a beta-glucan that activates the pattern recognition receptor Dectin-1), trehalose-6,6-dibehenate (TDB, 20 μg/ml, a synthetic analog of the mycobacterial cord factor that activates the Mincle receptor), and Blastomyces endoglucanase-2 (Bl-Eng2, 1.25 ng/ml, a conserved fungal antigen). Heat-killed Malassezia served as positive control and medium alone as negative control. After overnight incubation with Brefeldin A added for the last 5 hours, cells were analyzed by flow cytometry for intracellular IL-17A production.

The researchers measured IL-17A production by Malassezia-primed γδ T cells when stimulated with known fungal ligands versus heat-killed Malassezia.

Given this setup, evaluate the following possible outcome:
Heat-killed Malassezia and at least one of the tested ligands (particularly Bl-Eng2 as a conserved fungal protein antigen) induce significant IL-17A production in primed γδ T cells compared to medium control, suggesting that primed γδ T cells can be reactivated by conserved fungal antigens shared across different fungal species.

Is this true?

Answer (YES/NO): NO